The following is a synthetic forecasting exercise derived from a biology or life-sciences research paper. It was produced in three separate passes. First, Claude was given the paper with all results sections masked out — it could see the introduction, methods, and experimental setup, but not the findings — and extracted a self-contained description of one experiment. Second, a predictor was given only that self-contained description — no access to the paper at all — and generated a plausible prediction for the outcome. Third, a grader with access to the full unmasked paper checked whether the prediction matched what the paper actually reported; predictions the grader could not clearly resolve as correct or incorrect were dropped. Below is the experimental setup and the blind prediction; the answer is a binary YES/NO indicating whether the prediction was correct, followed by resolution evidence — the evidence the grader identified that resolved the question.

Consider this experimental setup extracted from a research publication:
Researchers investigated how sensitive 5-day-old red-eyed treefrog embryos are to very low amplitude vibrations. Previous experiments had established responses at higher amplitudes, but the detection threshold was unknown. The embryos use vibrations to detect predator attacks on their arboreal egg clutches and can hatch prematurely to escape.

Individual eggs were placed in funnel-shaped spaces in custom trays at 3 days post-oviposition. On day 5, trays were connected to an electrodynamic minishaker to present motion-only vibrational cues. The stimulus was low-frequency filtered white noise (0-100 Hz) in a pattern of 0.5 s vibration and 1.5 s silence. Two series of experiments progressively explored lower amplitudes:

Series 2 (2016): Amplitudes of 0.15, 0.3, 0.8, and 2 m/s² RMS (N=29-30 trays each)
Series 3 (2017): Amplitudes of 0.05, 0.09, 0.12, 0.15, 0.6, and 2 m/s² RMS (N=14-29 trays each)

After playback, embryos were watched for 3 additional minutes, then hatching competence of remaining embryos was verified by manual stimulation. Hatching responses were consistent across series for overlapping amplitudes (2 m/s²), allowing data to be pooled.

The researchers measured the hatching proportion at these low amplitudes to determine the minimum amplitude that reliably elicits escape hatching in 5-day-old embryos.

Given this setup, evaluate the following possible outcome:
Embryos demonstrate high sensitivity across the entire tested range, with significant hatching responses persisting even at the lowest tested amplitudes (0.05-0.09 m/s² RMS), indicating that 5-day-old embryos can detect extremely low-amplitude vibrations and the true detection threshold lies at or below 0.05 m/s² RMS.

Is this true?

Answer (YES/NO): NO